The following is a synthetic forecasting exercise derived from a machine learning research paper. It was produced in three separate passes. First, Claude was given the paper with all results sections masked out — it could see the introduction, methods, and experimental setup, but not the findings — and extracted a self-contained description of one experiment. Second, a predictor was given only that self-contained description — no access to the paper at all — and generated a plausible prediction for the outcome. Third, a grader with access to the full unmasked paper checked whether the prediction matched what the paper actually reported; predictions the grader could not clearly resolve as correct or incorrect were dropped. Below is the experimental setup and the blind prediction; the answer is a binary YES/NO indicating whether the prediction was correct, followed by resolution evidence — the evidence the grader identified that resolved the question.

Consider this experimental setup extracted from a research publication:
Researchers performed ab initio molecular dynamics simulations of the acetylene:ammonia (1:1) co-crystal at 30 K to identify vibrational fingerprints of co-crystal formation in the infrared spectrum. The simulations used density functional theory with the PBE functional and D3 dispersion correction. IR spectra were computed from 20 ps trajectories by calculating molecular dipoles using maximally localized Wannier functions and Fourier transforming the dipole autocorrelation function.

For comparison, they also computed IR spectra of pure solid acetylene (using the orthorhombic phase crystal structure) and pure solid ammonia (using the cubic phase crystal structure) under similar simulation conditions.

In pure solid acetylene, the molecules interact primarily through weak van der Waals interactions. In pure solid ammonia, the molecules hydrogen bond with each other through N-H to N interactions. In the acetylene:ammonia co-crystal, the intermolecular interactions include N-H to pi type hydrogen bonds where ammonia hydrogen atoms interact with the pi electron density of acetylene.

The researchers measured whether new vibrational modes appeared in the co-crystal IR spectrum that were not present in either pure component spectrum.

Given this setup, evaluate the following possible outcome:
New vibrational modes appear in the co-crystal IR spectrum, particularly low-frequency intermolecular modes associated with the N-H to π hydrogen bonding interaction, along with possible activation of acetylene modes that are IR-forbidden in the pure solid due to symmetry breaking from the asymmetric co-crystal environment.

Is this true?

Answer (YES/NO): NO